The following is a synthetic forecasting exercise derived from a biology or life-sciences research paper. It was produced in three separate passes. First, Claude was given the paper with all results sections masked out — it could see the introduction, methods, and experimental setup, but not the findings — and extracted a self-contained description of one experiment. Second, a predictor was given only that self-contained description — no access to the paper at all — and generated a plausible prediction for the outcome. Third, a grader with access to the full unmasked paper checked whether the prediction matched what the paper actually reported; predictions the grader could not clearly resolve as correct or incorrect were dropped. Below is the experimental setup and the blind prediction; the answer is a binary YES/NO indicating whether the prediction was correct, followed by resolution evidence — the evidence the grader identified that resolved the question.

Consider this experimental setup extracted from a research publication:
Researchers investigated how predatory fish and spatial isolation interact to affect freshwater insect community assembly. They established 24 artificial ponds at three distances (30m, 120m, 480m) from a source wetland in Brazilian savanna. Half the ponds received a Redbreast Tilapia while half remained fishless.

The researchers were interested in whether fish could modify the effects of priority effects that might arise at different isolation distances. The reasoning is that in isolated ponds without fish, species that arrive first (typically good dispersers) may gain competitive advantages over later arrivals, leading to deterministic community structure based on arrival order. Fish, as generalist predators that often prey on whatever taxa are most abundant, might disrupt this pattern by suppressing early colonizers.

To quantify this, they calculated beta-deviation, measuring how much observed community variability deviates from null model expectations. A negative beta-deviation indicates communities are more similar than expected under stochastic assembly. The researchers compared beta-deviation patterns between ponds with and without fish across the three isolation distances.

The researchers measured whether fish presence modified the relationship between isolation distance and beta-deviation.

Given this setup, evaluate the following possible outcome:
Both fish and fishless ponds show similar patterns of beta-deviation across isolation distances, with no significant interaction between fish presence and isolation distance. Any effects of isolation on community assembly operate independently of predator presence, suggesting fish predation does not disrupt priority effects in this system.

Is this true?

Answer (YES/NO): NO